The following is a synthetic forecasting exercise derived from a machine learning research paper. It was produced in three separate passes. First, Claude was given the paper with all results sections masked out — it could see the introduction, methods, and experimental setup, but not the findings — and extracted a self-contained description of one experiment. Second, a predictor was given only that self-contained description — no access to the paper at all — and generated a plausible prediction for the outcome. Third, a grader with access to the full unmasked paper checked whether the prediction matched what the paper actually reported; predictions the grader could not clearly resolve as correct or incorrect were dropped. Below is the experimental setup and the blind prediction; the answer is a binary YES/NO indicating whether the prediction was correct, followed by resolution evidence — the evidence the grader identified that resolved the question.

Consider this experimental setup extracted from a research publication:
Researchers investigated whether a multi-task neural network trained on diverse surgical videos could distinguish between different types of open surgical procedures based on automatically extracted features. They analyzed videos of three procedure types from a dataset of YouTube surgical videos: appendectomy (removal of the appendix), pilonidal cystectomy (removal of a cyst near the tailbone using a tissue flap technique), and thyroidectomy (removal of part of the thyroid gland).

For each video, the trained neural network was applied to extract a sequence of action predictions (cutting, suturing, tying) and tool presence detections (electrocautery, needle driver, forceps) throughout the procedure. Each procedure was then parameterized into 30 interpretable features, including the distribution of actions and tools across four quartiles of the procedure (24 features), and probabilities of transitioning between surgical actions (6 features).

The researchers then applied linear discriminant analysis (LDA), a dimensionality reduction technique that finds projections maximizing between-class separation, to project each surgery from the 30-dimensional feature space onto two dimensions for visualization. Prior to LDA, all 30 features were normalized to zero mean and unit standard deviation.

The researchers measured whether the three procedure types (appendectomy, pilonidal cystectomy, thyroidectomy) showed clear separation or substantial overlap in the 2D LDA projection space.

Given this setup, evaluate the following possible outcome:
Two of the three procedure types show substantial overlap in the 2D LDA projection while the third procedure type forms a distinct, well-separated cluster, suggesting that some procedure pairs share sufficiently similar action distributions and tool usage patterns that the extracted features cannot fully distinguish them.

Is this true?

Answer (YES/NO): NO